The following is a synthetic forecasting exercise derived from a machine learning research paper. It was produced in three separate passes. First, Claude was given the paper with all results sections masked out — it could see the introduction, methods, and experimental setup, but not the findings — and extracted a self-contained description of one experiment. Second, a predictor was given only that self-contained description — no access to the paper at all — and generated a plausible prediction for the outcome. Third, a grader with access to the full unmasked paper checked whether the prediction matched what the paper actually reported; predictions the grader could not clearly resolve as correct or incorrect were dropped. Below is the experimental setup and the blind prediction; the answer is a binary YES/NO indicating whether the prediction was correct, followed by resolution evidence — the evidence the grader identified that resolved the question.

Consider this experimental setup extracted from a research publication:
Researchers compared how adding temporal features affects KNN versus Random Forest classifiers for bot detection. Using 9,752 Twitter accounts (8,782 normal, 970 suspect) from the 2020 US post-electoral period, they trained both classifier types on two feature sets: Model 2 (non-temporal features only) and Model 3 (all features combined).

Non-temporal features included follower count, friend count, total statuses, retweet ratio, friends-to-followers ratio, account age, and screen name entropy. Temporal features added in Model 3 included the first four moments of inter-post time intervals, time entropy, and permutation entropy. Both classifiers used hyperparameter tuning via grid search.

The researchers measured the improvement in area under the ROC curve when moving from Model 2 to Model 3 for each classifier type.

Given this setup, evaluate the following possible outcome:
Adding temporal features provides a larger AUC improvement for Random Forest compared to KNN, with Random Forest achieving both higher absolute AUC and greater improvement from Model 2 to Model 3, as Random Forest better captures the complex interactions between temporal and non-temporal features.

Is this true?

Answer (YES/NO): NO